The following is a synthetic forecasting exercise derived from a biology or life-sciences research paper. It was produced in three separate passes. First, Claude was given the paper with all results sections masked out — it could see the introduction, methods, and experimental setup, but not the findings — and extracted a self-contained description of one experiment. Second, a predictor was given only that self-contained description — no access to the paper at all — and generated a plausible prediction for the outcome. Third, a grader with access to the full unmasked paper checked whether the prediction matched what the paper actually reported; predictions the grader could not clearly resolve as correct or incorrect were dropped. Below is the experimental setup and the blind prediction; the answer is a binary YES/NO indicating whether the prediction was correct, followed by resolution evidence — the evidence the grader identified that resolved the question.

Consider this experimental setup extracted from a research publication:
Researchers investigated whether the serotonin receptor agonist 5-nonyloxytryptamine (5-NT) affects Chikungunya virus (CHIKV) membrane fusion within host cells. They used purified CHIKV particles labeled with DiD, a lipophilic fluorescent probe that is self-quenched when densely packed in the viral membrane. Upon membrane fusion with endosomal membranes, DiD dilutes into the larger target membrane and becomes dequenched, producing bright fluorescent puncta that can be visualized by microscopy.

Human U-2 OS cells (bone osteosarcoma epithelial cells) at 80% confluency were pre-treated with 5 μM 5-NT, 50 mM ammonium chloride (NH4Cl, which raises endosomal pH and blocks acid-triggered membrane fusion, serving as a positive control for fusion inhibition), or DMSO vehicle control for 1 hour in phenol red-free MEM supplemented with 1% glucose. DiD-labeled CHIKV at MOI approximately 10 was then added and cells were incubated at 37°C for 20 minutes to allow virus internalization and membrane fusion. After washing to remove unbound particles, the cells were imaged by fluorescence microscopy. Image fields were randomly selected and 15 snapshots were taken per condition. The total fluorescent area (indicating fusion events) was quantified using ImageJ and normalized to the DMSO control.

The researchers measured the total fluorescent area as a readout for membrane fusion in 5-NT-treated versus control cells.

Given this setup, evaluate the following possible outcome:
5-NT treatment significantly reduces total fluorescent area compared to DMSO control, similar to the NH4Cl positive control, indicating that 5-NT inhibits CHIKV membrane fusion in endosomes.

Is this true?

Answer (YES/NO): NO